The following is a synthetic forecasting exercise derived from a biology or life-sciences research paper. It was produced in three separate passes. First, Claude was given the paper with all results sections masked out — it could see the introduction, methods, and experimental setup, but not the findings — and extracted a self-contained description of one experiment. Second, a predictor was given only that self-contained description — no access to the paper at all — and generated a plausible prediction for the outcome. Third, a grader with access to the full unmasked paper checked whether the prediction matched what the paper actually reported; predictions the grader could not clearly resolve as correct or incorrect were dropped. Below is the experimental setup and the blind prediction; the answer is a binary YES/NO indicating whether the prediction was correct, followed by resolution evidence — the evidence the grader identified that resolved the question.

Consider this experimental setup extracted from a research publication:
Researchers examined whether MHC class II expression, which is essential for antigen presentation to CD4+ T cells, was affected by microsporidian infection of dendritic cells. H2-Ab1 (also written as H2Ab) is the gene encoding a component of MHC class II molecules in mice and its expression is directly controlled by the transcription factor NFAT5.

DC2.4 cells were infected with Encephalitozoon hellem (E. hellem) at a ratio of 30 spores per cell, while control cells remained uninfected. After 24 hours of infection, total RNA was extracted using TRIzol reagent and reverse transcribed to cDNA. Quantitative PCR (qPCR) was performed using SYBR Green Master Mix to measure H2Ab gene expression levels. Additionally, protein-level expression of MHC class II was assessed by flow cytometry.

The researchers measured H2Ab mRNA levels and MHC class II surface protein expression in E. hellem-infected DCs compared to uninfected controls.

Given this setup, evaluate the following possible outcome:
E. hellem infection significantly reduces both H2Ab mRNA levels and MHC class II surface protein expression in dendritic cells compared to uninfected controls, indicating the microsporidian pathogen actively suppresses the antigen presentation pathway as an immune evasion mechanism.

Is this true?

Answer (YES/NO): NO